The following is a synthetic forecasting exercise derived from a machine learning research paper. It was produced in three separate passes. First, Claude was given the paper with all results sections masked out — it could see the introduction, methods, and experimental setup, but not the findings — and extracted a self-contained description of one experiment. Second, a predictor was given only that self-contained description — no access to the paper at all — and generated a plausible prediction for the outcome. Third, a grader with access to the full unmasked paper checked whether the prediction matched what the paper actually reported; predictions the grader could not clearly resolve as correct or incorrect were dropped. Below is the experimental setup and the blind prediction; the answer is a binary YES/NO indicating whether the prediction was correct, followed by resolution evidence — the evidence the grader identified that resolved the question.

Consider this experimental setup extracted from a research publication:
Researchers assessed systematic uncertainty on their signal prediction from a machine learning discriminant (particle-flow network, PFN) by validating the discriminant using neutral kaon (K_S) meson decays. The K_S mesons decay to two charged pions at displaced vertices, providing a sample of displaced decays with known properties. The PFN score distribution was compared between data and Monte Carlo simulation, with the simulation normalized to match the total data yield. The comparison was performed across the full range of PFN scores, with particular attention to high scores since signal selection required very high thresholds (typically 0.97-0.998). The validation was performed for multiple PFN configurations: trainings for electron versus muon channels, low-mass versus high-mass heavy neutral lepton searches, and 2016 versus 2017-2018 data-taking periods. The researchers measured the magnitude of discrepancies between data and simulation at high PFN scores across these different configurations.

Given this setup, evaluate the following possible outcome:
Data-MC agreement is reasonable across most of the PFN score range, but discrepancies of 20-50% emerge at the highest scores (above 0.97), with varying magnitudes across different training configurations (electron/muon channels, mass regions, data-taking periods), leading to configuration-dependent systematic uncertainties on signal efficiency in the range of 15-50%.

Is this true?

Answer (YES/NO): NO